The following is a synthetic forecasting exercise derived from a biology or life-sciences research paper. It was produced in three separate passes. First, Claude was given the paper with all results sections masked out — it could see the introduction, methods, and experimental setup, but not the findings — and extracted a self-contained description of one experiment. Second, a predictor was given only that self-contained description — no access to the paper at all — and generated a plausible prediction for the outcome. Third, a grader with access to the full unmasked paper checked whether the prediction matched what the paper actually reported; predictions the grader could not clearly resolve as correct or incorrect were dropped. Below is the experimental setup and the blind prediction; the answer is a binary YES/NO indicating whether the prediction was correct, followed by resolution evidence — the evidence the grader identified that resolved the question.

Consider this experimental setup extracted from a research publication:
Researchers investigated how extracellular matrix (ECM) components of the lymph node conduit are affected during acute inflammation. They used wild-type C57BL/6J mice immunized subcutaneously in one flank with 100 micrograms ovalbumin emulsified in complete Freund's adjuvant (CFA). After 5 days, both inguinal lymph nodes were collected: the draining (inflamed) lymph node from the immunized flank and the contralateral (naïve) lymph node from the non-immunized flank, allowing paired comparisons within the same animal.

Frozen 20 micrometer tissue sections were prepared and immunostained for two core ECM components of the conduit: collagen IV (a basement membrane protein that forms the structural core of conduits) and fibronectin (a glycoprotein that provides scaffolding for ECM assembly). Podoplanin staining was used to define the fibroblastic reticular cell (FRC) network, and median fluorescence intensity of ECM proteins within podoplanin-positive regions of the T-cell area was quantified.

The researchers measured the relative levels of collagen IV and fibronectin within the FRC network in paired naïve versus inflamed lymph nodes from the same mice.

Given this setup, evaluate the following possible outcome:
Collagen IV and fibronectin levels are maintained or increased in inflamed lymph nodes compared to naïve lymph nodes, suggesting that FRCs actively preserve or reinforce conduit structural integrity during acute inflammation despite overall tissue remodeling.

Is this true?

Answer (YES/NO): NO